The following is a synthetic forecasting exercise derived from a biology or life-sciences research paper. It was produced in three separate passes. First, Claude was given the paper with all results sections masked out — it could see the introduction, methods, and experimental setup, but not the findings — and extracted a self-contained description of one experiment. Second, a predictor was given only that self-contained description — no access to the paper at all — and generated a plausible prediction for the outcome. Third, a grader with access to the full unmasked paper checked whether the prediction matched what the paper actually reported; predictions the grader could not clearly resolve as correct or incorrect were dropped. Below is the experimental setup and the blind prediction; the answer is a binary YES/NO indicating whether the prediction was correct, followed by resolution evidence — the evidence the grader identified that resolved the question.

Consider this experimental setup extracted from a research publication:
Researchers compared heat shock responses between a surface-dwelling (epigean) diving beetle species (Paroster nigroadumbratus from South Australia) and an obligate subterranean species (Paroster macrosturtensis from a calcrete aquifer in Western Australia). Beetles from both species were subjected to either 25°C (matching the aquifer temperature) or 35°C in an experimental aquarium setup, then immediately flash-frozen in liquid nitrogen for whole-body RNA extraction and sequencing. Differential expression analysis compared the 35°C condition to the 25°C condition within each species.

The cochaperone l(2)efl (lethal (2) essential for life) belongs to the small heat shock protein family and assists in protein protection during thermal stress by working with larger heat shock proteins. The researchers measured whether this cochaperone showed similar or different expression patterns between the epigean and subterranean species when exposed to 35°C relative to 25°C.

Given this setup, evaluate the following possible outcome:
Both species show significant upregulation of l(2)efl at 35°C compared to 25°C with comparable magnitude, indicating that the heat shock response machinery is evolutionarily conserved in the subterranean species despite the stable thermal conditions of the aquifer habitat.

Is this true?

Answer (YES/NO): NO